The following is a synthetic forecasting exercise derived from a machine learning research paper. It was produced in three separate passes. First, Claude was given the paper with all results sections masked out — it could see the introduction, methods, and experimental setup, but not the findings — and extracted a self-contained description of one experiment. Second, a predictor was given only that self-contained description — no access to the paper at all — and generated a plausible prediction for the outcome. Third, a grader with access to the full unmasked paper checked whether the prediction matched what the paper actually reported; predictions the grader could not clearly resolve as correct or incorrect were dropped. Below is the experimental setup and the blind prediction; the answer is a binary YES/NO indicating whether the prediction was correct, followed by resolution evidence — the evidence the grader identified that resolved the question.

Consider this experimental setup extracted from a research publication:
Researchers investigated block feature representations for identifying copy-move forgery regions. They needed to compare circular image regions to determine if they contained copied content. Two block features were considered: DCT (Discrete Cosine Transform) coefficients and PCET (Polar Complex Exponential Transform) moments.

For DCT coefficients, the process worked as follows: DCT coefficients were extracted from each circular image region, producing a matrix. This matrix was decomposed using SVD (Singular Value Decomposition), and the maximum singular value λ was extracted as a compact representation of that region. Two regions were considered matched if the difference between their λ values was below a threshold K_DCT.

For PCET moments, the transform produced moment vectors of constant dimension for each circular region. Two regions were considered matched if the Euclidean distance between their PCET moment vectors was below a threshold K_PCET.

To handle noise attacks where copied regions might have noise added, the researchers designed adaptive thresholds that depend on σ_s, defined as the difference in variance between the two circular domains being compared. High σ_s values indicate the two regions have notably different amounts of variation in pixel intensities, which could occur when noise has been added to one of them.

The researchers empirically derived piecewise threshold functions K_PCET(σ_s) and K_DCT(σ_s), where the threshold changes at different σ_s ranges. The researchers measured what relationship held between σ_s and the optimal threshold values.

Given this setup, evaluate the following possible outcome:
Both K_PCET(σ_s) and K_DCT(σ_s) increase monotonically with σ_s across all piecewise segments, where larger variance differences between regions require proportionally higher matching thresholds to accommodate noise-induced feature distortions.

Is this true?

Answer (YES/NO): YES